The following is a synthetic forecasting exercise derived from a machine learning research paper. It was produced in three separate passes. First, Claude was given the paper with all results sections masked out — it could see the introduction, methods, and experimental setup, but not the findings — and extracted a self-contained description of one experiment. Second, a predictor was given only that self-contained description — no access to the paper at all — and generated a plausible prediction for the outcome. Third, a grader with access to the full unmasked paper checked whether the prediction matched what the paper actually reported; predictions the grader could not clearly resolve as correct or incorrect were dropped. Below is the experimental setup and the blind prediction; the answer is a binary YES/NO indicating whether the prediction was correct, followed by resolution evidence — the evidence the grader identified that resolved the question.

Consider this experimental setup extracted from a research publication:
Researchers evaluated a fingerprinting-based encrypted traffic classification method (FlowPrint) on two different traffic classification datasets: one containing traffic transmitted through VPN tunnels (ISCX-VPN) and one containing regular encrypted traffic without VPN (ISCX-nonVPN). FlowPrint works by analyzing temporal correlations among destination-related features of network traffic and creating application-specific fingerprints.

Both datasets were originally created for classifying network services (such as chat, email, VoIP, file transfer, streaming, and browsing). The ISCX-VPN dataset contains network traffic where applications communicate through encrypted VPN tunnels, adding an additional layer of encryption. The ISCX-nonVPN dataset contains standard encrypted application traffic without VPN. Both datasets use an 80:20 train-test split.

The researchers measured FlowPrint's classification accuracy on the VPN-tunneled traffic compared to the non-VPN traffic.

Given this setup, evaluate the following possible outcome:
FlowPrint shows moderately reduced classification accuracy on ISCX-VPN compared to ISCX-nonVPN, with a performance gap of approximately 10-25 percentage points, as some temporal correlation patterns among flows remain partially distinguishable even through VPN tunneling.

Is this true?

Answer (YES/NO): NO